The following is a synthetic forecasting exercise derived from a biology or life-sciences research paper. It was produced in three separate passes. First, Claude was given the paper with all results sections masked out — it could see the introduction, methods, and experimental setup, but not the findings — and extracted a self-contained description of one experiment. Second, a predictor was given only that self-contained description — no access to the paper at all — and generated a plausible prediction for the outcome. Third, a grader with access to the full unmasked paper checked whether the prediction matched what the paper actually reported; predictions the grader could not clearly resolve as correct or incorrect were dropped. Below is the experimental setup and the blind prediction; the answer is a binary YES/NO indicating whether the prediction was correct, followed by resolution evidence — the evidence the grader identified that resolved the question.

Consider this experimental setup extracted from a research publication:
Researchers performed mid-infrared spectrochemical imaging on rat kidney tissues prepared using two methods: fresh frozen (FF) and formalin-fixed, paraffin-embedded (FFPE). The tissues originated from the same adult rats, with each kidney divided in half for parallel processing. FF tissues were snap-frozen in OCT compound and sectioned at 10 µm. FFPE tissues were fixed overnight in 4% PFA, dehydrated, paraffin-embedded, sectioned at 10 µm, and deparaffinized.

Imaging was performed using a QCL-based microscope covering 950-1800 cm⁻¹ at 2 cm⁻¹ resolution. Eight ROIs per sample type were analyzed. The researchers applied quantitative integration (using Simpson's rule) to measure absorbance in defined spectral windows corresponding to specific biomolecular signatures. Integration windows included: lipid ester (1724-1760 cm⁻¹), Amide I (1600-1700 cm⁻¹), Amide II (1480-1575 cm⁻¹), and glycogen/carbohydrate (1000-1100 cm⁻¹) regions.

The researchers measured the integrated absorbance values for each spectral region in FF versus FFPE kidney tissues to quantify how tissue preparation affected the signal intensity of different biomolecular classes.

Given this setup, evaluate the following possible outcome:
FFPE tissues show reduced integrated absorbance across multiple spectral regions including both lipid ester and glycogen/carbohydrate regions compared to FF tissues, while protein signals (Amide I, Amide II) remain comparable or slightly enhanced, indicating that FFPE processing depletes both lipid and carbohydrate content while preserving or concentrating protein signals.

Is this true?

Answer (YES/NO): NO